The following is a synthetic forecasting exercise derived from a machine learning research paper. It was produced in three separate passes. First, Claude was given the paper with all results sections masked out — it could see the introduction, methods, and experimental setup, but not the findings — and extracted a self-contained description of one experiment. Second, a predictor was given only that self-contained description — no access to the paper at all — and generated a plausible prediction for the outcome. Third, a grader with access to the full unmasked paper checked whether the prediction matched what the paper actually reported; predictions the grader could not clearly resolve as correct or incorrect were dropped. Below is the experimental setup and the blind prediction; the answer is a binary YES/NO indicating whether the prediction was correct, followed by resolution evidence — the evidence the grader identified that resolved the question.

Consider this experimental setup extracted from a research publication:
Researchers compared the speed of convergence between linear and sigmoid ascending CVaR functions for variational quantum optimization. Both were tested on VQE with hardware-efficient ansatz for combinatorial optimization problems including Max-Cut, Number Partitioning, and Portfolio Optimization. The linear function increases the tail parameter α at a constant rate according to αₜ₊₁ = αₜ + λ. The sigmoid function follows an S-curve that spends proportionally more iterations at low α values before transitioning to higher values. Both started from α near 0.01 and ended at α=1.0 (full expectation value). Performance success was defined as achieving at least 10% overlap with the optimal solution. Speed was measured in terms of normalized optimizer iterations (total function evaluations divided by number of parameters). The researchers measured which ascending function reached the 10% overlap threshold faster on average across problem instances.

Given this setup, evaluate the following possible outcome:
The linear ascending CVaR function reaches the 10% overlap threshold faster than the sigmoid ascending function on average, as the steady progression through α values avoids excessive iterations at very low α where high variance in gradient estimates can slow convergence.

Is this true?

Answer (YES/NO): NO